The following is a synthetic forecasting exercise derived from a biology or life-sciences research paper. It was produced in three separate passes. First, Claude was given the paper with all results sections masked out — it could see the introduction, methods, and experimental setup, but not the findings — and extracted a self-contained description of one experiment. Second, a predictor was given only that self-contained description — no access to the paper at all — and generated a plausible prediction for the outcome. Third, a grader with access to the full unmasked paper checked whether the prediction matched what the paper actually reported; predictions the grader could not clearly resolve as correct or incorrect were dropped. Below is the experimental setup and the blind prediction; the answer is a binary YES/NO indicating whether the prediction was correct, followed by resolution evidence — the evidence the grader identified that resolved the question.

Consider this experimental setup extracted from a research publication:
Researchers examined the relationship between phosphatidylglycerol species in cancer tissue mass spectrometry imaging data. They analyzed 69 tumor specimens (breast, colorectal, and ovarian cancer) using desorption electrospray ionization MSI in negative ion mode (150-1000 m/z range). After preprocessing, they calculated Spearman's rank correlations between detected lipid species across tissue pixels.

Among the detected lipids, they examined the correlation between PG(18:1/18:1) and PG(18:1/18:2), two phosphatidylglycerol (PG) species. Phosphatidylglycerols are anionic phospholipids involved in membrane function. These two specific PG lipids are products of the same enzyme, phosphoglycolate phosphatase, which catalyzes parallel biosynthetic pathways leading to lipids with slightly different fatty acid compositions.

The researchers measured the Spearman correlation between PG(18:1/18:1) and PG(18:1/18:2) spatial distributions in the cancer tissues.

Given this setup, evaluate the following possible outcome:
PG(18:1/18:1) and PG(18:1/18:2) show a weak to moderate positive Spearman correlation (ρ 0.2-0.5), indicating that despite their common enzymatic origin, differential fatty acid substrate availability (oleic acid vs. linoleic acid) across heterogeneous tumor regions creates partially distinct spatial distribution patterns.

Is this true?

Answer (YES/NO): NO